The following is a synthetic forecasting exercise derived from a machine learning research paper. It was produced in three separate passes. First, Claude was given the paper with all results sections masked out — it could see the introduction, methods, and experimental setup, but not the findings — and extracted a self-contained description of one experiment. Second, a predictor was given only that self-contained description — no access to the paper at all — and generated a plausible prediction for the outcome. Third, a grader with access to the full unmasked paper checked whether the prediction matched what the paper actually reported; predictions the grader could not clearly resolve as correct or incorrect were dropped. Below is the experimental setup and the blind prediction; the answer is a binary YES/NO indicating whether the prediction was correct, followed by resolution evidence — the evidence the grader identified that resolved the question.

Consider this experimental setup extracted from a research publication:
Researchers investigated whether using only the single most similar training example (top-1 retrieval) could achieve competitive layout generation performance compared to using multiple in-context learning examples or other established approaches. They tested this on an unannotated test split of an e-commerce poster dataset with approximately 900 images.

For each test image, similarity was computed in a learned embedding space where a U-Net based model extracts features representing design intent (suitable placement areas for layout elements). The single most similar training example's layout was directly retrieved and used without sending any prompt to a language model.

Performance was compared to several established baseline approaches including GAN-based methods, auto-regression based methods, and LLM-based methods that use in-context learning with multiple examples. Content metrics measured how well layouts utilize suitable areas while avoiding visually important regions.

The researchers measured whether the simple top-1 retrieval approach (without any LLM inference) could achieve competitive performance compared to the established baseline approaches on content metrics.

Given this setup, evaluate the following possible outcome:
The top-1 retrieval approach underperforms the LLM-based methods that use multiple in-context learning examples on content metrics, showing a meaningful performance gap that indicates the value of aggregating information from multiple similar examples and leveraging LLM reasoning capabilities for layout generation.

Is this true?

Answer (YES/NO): NO